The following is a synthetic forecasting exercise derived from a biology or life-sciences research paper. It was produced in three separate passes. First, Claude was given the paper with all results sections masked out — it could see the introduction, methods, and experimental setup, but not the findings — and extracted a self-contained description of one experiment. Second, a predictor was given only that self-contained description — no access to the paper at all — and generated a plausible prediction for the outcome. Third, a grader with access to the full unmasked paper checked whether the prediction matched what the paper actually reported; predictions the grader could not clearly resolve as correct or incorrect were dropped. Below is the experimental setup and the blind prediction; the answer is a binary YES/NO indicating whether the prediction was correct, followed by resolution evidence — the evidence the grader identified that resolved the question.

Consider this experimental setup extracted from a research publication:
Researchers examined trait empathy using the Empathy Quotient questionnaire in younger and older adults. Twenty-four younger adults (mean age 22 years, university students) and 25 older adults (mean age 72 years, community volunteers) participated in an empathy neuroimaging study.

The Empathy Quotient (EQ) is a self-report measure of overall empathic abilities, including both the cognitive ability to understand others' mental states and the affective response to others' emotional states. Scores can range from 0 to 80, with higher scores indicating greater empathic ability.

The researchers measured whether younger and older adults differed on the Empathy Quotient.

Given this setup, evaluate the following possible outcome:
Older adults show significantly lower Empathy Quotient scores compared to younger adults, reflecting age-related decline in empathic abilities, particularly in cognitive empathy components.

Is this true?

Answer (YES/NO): NO